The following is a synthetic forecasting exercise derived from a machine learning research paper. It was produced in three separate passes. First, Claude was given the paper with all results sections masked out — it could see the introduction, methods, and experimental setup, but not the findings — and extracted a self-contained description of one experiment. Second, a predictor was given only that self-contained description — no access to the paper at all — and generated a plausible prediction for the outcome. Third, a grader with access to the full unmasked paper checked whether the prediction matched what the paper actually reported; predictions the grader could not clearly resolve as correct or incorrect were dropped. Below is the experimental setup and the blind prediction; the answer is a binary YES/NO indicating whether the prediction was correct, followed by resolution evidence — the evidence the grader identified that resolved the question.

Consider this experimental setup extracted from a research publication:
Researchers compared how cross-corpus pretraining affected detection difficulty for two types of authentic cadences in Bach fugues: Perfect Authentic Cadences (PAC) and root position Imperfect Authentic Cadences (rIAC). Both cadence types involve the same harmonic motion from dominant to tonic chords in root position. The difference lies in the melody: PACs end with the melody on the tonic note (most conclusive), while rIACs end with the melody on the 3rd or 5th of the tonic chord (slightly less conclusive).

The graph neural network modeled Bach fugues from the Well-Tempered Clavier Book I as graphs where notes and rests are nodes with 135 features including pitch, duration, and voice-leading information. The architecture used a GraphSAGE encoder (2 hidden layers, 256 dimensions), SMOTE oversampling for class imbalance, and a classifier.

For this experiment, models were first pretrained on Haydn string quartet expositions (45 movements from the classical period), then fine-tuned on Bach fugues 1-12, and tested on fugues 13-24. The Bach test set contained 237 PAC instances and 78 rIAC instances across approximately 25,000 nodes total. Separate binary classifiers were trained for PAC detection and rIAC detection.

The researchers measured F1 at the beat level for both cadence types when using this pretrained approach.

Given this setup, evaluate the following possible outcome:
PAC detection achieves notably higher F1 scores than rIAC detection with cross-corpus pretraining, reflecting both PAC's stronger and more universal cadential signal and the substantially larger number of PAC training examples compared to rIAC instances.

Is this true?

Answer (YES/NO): YES